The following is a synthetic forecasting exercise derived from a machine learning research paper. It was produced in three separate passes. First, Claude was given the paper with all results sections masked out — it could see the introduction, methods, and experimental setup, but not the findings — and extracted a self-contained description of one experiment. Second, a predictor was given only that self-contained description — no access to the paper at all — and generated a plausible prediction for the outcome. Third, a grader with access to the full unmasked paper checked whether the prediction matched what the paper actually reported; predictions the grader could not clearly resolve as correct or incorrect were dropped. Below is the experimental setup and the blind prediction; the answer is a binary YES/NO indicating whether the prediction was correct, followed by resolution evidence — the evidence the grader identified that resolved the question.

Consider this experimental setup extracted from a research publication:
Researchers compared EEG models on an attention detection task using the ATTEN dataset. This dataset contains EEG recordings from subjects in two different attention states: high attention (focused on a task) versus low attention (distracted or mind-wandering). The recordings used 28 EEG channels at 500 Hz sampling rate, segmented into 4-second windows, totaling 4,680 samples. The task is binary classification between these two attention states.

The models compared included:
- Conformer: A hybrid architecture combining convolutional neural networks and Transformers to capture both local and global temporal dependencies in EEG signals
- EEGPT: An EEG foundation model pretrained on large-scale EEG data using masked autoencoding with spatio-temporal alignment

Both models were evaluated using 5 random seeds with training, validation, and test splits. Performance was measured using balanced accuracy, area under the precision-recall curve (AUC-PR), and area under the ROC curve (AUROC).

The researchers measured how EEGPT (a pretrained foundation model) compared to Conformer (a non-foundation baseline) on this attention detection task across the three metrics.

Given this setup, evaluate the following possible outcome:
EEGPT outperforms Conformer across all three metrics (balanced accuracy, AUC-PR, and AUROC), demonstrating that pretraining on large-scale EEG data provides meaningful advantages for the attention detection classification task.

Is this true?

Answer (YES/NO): NO